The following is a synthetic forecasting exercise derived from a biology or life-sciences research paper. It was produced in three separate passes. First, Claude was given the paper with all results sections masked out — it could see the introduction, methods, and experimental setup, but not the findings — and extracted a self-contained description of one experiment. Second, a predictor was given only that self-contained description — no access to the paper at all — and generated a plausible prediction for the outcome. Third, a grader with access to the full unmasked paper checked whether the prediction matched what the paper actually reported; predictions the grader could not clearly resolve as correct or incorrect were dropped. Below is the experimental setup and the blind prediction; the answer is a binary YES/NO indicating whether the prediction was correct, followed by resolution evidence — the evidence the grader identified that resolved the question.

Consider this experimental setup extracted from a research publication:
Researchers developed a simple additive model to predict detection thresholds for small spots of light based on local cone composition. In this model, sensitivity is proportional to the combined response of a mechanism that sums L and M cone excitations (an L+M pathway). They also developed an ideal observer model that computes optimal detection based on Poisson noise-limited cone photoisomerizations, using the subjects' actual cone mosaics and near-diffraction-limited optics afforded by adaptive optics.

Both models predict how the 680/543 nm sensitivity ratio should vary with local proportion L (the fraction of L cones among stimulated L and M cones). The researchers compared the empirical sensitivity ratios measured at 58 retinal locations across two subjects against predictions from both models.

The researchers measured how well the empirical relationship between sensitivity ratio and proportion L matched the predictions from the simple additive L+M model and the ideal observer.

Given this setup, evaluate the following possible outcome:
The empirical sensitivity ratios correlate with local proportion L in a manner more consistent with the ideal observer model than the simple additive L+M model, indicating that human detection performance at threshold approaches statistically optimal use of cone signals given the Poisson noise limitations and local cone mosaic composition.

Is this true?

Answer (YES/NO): NO